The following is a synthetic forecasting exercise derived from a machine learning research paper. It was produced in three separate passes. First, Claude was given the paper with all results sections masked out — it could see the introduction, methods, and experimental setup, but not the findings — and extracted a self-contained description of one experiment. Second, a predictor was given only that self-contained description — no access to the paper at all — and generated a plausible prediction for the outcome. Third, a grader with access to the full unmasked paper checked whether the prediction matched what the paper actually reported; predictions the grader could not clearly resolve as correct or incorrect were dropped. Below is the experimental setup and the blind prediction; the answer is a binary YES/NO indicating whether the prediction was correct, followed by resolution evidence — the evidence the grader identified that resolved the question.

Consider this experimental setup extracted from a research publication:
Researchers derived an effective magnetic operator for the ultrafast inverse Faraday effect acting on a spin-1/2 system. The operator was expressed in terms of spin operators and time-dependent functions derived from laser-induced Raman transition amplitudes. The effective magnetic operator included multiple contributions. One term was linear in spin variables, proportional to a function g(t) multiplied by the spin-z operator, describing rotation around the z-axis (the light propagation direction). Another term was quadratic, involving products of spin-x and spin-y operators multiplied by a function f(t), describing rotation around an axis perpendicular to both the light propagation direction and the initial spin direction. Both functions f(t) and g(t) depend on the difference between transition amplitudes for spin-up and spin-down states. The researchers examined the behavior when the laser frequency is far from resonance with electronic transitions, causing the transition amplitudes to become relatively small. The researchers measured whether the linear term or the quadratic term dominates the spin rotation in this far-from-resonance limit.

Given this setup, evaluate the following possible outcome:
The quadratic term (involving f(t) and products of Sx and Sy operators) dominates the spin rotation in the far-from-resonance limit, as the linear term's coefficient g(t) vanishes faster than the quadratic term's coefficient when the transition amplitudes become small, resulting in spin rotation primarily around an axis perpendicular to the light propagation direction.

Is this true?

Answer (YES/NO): NO